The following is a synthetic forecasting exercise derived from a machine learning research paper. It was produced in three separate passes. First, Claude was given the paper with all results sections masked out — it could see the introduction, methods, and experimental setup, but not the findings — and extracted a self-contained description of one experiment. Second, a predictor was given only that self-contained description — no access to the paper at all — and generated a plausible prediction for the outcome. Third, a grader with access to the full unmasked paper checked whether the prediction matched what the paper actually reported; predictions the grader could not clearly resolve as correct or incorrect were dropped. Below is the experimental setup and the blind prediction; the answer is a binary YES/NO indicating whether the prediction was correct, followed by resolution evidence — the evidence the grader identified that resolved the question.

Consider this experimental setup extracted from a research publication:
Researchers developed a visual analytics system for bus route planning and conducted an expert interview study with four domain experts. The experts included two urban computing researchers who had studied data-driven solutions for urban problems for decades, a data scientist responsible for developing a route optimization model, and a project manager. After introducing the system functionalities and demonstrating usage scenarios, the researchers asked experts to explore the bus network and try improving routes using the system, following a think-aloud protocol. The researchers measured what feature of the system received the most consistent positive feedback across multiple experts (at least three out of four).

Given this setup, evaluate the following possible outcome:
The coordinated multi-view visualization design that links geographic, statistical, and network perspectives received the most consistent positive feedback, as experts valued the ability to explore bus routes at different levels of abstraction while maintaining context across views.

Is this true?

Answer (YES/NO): NO